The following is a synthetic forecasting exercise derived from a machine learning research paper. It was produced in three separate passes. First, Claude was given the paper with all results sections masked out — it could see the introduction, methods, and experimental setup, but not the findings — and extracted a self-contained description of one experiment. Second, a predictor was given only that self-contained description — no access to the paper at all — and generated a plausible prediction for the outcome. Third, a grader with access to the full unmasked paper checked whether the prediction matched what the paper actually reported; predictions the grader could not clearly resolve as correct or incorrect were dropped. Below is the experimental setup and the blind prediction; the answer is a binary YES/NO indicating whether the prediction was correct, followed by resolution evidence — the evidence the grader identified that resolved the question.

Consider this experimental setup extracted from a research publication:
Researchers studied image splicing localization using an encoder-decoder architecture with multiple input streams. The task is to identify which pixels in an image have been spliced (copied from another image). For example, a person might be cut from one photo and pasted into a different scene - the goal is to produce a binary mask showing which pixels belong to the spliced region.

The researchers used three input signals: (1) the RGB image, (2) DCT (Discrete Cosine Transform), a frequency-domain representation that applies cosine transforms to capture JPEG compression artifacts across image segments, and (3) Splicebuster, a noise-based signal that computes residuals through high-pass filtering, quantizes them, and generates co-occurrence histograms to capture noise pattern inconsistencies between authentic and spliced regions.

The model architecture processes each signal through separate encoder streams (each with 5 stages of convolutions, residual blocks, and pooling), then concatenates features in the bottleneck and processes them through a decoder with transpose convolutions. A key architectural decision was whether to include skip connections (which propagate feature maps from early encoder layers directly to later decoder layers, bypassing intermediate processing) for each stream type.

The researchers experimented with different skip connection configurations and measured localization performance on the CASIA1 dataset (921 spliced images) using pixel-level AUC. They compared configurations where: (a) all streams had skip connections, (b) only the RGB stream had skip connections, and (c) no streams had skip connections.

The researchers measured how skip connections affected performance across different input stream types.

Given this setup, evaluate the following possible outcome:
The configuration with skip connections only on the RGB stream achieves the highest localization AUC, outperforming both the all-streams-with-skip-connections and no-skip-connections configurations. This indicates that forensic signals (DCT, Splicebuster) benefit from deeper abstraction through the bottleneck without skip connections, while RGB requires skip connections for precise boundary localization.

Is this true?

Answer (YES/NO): YES